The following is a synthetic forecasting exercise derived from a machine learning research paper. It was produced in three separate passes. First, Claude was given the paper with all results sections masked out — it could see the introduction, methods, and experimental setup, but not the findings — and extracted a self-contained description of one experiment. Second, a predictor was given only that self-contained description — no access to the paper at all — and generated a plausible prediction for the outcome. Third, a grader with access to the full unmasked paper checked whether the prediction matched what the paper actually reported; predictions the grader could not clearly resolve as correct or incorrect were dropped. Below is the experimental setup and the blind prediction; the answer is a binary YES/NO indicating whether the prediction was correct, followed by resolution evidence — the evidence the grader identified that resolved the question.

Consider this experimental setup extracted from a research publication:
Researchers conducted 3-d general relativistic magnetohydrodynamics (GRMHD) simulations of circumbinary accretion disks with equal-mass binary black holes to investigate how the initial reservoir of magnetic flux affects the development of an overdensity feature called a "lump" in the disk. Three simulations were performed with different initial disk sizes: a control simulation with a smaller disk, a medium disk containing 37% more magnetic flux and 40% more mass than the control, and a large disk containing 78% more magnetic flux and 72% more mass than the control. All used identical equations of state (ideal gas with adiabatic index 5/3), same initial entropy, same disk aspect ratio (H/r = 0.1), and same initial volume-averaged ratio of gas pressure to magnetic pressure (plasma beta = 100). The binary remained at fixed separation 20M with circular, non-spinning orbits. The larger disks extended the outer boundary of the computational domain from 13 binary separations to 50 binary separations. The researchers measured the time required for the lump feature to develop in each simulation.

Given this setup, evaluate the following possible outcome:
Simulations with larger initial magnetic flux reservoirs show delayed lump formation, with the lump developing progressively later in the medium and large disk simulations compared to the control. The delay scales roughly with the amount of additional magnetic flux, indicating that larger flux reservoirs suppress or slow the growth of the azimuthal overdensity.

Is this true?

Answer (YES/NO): NO